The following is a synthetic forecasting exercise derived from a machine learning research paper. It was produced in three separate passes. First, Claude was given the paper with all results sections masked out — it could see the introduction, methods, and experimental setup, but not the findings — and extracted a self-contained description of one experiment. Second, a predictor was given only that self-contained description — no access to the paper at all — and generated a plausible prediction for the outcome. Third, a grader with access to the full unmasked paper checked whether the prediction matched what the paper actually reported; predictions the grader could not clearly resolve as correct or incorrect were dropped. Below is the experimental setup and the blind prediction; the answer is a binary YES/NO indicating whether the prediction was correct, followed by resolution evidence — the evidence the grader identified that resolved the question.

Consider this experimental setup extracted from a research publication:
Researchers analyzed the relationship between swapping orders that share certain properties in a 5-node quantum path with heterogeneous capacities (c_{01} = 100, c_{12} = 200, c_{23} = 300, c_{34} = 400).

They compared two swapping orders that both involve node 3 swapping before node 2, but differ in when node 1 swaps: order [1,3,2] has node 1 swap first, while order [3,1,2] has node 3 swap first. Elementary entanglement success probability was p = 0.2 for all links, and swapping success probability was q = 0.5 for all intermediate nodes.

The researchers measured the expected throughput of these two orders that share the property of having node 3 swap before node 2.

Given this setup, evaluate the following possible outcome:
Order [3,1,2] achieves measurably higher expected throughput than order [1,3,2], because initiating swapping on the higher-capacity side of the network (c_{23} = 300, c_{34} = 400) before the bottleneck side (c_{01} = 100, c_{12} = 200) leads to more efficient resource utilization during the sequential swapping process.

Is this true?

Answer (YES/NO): NO